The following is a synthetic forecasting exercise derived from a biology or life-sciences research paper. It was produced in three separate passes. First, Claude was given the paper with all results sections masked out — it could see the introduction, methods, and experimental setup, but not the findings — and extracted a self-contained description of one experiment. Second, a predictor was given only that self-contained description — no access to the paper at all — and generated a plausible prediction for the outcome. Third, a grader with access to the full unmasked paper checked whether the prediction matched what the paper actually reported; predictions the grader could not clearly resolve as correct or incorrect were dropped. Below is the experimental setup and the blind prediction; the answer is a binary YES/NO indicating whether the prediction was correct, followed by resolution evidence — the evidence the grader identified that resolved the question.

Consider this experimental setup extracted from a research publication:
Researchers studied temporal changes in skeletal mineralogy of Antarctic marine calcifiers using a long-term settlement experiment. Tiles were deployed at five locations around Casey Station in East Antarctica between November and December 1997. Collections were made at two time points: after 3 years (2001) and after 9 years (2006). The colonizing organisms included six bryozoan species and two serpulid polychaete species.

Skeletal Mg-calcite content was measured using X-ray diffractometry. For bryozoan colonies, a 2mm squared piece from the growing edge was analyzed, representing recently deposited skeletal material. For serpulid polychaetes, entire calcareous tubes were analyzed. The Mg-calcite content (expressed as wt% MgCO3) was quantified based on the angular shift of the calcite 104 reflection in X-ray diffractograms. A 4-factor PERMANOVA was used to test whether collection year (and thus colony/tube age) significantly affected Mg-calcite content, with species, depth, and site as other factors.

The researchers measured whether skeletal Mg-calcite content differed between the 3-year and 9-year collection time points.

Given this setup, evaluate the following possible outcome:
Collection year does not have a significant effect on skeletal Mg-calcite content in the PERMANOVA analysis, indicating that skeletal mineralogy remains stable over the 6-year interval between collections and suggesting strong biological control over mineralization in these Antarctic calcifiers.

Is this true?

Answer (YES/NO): YES